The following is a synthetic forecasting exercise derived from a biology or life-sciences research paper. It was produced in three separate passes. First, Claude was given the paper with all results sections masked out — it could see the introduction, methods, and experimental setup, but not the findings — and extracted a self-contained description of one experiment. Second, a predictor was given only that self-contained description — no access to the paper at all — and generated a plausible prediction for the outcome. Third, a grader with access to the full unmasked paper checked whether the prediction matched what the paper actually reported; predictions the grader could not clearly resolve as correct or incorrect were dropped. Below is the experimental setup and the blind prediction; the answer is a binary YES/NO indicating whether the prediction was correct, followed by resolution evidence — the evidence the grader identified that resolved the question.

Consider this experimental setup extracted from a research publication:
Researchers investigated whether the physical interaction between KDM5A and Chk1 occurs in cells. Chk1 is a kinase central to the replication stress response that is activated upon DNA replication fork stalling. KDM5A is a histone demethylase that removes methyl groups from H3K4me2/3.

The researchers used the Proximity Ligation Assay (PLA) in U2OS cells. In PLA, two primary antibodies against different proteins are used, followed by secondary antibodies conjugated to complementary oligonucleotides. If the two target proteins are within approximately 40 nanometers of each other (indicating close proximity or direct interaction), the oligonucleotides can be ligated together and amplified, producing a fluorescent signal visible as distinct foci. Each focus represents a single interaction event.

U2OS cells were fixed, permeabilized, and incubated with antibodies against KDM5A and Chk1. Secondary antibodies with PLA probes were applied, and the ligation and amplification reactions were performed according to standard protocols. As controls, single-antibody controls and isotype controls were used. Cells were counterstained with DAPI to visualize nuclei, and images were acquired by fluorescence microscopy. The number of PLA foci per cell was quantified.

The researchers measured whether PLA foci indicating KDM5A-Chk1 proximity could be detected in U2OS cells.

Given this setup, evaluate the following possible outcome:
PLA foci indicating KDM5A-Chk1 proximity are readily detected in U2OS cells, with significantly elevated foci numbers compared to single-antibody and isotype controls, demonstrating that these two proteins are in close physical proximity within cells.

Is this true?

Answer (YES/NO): YES